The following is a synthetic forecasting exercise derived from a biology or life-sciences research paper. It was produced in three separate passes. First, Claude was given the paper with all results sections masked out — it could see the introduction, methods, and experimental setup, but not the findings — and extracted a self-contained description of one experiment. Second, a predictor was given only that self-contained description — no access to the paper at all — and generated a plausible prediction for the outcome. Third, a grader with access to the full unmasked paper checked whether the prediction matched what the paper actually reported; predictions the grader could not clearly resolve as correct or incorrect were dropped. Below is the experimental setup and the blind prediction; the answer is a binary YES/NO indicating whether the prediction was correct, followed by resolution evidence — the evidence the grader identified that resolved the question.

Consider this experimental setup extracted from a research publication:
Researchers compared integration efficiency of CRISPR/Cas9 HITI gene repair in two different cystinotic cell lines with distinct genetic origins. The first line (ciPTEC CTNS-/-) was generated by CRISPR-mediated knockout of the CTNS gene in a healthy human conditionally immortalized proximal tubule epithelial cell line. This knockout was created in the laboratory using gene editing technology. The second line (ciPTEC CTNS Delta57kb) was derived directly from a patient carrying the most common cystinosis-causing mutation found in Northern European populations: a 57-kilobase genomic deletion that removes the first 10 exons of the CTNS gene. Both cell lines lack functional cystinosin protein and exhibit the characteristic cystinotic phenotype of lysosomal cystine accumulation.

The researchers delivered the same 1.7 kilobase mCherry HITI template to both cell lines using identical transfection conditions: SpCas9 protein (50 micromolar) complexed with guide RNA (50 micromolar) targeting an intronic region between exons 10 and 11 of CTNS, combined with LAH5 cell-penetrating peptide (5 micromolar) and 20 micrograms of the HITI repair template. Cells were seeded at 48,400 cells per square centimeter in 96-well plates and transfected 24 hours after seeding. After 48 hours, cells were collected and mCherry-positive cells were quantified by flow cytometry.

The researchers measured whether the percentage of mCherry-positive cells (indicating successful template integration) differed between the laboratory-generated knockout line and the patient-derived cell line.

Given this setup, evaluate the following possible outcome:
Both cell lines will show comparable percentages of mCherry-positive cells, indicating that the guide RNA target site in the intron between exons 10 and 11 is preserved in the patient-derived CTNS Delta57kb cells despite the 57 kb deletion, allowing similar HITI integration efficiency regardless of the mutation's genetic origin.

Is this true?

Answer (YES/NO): NO